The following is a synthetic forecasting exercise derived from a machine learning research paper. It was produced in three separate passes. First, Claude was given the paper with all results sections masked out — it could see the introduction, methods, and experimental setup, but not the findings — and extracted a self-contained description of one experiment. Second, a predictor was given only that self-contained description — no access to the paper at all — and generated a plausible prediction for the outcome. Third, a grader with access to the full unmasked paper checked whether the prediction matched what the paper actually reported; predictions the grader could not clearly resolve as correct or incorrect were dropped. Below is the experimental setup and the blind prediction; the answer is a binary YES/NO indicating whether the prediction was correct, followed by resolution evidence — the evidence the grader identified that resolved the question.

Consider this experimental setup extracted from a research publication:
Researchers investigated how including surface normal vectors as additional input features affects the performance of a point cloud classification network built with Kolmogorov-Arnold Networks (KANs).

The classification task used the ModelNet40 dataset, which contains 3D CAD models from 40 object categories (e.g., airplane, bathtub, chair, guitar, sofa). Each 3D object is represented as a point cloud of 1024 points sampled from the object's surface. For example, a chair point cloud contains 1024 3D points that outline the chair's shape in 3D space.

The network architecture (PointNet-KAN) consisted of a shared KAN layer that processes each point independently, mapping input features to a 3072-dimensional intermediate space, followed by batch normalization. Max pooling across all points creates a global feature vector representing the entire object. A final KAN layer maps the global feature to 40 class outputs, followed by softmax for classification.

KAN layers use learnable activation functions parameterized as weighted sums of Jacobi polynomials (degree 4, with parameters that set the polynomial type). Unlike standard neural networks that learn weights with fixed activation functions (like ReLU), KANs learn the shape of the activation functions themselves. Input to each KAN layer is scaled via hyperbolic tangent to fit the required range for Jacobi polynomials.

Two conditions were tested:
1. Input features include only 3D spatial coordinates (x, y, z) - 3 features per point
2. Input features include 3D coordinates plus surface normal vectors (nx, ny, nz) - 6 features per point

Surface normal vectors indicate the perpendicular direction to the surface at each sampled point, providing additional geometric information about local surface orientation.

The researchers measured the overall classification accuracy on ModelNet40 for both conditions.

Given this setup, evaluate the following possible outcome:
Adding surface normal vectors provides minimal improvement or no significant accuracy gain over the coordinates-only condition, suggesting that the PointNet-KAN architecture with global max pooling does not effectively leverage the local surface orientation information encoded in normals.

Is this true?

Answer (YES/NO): NO